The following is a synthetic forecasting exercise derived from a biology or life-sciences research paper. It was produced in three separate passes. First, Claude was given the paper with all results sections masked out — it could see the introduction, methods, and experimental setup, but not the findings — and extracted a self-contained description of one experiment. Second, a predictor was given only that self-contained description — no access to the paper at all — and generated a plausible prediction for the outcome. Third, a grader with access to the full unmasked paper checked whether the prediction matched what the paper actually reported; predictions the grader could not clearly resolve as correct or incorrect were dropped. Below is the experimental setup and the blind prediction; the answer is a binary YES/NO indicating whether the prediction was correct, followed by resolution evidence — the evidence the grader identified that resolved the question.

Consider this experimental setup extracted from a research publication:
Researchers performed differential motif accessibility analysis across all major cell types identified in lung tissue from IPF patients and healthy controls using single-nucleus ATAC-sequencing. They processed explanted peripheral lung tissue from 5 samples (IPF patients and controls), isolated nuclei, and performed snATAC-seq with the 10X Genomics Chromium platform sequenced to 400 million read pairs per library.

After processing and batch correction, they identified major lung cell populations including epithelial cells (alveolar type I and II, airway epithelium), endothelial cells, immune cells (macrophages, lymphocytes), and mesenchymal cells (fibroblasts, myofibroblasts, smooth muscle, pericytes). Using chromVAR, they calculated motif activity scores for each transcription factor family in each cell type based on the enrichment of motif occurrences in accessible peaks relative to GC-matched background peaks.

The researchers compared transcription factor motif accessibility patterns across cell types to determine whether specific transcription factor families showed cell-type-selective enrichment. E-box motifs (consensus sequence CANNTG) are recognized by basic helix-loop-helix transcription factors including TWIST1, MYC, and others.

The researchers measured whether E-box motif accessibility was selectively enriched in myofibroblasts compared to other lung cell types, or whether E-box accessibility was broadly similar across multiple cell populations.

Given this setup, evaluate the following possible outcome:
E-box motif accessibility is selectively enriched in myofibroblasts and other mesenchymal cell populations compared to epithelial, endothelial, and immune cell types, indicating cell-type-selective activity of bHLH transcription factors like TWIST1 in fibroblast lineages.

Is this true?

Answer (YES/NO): YES